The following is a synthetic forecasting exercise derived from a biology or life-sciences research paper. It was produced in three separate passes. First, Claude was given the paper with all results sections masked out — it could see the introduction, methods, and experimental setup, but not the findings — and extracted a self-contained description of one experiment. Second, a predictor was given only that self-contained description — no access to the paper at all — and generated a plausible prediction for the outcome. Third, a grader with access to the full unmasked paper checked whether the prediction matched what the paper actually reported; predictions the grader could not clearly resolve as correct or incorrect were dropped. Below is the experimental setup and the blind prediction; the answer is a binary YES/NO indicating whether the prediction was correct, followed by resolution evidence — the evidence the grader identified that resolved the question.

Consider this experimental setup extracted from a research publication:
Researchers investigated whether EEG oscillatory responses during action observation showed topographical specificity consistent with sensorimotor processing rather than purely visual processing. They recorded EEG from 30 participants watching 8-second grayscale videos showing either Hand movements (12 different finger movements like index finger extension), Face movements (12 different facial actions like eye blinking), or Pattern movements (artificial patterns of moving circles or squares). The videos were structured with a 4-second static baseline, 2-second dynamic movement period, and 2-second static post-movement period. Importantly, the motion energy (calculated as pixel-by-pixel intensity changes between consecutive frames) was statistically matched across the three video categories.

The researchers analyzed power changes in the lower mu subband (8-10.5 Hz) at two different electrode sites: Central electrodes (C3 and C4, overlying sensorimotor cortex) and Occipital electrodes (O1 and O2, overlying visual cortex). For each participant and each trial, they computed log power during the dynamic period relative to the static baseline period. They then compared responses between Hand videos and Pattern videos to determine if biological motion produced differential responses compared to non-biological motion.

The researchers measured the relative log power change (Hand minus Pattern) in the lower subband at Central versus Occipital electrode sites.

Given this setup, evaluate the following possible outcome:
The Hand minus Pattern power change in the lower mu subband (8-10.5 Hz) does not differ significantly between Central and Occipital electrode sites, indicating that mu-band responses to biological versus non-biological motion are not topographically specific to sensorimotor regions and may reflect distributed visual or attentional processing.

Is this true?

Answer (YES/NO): NO